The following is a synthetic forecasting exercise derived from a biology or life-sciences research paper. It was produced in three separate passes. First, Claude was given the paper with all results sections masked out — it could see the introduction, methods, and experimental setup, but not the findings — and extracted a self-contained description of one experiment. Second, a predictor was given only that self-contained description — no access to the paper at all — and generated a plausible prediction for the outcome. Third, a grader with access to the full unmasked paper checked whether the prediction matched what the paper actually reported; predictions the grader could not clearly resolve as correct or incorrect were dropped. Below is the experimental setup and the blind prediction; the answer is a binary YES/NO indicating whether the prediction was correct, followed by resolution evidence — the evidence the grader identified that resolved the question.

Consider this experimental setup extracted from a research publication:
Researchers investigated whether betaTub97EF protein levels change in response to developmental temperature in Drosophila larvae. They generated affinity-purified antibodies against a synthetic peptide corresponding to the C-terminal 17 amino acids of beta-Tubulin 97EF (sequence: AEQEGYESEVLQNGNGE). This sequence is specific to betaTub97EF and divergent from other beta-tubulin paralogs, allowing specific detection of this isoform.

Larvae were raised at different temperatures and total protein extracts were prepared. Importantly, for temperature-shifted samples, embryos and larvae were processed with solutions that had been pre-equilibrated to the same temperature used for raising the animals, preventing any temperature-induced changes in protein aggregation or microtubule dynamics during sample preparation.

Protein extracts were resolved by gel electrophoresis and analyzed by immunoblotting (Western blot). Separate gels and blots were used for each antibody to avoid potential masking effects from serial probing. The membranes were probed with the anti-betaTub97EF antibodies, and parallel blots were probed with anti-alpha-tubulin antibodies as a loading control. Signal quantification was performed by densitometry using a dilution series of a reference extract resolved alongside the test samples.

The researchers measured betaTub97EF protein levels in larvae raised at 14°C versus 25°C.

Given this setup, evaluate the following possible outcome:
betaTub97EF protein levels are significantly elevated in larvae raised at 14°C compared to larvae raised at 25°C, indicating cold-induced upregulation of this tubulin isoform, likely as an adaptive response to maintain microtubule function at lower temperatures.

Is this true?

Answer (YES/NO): NO